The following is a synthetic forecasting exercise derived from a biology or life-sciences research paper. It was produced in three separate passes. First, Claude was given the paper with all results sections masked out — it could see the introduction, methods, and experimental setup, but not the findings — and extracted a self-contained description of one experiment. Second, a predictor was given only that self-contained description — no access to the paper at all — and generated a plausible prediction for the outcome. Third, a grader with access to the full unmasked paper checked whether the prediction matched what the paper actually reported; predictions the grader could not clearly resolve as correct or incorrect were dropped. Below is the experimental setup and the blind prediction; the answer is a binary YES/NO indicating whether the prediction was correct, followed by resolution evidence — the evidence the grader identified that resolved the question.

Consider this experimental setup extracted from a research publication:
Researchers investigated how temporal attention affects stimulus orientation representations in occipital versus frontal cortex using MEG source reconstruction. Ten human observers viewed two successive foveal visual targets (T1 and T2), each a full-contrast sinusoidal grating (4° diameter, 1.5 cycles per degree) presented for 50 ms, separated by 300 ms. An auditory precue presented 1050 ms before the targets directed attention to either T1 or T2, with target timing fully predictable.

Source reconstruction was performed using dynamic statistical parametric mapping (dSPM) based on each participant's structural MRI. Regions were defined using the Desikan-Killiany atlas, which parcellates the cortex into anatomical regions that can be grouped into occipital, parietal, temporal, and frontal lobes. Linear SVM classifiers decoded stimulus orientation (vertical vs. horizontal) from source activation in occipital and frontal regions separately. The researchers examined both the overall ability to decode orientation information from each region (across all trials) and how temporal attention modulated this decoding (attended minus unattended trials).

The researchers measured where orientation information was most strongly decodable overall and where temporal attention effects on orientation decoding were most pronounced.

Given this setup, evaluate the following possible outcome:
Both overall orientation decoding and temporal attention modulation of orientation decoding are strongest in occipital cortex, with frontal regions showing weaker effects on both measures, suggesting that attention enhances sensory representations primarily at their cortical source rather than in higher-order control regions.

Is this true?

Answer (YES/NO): NO